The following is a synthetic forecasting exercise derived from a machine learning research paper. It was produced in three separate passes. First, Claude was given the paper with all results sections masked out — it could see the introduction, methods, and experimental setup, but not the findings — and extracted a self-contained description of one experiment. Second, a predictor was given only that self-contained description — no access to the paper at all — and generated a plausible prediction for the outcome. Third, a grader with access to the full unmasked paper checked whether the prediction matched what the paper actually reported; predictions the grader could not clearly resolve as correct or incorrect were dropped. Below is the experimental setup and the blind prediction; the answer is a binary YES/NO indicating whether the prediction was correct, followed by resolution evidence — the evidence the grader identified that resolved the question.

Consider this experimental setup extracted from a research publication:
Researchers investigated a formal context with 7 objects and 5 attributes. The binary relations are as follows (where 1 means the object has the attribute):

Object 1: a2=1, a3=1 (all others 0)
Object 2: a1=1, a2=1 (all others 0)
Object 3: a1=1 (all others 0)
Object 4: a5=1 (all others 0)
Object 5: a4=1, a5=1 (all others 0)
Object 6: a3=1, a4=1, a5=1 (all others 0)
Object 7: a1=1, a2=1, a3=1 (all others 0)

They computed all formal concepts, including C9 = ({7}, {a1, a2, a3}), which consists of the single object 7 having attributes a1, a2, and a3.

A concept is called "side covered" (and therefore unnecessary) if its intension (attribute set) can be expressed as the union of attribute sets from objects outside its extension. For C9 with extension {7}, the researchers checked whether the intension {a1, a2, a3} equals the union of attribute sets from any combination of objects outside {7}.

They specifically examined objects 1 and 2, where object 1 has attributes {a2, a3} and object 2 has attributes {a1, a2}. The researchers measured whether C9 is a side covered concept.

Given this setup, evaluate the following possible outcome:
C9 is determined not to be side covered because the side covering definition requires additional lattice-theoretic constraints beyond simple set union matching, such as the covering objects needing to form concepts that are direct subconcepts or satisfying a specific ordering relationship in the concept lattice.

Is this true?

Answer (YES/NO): NO